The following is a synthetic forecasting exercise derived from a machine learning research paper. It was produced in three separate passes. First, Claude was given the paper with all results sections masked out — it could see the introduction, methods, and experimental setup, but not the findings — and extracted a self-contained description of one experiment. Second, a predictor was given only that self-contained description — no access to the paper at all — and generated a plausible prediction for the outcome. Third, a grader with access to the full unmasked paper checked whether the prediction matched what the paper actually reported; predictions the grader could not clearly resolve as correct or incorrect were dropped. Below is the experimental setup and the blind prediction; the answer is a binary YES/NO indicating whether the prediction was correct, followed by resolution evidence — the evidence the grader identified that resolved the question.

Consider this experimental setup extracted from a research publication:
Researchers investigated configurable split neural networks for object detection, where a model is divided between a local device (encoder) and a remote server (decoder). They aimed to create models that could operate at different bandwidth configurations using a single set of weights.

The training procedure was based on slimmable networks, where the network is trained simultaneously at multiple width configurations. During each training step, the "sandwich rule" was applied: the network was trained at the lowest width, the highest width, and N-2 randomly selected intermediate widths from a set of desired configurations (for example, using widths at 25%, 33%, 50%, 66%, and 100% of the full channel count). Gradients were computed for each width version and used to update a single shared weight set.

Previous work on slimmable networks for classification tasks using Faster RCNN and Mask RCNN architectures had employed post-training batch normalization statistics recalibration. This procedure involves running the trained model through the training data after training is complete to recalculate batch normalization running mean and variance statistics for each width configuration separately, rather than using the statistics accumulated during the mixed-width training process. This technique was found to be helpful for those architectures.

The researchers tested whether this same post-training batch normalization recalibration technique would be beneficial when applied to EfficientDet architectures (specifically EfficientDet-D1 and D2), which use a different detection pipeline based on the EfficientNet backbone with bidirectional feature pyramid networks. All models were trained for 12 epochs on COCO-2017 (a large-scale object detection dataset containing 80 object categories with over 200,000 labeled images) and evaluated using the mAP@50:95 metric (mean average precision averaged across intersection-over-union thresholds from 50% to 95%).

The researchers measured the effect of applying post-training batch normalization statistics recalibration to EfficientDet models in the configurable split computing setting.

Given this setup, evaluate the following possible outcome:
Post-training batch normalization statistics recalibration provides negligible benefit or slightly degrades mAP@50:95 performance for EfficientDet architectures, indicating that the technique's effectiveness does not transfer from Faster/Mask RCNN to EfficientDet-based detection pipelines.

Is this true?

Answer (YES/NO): NO